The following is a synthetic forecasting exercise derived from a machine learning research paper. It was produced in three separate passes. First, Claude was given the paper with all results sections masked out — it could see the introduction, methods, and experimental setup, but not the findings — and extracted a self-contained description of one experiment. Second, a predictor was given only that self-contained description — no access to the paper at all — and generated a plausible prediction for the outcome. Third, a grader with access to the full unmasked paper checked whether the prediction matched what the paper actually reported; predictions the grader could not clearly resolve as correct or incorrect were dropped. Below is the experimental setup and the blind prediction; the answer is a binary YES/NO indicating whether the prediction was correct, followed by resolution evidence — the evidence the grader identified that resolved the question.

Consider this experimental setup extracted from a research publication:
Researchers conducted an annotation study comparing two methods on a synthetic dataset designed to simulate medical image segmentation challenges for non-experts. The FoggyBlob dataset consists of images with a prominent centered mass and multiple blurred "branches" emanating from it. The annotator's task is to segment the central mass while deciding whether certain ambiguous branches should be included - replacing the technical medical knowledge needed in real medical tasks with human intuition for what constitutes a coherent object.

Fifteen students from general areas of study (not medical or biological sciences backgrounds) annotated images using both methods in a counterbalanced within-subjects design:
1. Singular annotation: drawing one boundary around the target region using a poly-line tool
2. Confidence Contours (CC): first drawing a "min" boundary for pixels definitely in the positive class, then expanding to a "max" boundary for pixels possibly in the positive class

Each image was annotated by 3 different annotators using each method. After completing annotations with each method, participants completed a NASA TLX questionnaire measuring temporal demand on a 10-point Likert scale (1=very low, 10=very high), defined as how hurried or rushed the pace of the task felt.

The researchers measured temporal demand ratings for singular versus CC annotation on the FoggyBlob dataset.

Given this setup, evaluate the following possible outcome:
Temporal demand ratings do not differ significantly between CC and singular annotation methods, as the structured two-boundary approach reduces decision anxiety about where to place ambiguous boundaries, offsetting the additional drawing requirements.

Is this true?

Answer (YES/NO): YES